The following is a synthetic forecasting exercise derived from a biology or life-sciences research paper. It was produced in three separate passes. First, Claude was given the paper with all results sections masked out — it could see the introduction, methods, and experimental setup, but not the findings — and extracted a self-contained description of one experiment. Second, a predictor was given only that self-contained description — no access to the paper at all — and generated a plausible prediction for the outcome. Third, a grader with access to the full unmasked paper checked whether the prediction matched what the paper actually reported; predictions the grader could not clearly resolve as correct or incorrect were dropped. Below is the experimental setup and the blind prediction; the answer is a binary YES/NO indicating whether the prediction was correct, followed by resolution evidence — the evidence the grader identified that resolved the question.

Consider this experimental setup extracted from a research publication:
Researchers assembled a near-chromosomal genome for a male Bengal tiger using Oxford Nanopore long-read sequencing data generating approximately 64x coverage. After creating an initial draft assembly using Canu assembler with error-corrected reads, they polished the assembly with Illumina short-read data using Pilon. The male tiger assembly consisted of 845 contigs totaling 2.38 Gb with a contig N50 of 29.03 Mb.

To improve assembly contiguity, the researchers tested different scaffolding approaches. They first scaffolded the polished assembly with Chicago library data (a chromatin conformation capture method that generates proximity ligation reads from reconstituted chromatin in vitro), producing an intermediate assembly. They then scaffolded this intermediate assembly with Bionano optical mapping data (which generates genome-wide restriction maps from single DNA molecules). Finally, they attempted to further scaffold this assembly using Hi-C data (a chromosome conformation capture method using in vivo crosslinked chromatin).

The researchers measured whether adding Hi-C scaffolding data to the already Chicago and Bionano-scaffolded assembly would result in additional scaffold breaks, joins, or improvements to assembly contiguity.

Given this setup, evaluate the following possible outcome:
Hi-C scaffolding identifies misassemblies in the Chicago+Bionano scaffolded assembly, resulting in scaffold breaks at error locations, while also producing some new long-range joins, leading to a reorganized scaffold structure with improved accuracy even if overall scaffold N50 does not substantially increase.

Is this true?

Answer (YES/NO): NO